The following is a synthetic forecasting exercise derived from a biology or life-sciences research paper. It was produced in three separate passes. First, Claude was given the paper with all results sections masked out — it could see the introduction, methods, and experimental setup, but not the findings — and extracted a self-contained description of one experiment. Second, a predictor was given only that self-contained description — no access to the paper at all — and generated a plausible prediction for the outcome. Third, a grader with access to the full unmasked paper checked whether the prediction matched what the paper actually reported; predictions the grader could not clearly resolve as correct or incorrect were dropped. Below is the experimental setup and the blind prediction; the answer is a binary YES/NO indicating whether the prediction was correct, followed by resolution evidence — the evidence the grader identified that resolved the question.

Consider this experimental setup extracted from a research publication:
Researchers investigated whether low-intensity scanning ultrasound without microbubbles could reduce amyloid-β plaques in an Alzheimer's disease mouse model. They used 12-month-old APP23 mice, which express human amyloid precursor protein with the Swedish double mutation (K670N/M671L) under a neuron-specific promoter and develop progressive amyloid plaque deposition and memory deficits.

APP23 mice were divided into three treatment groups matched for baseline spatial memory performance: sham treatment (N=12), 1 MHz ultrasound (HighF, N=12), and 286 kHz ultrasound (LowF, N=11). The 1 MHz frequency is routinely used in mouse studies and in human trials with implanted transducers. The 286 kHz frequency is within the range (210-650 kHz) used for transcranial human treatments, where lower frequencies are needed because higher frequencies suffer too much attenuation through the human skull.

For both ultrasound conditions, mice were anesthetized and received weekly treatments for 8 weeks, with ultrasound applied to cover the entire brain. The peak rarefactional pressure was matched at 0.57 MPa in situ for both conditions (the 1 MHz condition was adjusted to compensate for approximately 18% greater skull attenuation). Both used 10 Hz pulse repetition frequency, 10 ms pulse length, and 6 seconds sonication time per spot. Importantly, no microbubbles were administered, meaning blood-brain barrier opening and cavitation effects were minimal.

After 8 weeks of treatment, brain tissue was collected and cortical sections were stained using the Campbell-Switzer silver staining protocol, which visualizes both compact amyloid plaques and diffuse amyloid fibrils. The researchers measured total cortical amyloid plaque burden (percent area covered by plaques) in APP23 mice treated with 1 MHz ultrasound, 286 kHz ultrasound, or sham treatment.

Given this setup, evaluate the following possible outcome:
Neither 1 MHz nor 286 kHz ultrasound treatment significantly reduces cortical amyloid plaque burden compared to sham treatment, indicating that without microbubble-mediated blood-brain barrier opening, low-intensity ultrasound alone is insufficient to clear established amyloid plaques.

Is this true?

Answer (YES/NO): YES